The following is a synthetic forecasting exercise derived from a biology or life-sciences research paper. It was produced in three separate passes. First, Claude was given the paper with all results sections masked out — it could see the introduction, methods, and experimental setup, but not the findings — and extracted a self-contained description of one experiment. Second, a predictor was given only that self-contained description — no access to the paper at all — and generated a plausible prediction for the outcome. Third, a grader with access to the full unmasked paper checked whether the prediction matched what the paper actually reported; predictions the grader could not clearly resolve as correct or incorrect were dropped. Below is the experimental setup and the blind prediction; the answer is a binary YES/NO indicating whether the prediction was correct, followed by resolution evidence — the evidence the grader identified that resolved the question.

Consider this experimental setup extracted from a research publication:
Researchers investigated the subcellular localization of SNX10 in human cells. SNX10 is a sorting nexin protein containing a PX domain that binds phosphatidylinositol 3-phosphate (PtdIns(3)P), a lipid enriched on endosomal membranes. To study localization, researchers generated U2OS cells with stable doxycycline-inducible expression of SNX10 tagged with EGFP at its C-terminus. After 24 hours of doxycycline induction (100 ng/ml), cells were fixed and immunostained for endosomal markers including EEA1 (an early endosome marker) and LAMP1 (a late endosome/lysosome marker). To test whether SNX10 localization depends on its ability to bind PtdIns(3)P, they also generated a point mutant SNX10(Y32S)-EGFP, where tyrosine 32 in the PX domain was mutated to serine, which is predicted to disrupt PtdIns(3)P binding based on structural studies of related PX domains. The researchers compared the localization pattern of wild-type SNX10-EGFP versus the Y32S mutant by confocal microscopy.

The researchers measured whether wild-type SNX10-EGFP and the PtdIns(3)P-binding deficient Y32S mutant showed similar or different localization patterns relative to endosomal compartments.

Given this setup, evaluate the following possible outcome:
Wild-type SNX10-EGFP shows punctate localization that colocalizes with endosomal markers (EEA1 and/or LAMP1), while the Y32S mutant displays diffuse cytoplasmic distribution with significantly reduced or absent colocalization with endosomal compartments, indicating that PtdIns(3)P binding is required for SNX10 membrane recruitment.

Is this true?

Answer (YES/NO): YES